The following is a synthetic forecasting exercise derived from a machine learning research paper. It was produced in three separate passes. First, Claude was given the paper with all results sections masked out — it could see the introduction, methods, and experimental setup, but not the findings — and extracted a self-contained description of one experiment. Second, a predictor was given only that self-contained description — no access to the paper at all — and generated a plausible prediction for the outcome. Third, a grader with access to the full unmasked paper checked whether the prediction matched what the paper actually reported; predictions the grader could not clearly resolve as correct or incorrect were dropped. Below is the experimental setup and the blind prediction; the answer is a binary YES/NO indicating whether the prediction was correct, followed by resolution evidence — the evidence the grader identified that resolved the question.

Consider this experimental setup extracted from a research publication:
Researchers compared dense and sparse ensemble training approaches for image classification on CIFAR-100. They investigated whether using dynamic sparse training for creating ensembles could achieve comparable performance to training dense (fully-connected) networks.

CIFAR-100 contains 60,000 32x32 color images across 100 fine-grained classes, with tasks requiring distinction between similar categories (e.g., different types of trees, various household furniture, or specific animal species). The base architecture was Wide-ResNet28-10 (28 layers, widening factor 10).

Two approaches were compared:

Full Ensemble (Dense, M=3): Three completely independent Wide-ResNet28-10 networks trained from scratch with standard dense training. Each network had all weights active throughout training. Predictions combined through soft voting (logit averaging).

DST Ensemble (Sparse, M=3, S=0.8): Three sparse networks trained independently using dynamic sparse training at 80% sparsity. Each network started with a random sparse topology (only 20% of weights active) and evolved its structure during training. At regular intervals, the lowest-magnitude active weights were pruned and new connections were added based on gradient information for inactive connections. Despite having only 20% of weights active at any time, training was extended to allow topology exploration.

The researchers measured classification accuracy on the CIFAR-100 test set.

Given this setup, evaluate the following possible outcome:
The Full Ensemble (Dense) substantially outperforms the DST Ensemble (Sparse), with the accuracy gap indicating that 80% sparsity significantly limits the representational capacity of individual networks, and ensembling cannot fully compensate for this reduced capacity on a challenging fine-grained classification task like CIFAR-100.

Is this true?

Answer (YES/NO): NO